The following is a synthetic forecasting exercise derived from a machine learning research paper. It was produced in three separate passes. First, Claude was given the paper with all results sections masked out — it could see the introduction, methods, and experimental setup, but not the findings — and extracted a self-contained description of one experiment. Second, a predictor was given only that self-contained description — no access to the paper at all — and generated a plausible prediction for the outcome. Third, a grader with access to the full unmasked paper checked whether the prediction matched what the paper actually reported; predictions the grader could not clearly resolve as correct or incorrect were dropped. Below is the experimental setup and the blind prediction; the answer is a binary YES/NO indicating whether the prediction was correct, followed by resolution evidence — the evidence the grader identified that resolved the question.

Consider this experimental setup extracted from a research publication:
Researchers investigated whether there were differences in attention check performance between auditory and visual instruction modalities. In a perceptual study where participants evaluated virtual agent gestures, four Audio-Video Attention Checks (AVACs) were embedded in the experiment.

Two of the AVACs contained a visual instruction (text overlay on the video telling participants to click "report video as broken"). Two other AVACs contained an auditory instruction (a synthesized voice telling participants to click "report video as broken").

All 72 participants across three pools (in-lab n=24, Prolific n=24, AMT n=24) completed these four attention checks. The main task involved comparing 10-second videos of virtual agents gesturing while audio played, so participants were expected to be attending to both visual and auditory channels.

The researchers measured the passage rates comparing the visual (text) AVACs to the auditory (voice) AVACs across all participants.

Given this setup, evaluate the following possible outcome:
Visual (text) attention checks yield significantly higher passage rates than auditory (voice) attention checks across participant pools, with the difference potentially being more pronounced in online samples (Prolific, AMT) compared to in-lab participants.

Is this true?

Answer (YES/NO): NO